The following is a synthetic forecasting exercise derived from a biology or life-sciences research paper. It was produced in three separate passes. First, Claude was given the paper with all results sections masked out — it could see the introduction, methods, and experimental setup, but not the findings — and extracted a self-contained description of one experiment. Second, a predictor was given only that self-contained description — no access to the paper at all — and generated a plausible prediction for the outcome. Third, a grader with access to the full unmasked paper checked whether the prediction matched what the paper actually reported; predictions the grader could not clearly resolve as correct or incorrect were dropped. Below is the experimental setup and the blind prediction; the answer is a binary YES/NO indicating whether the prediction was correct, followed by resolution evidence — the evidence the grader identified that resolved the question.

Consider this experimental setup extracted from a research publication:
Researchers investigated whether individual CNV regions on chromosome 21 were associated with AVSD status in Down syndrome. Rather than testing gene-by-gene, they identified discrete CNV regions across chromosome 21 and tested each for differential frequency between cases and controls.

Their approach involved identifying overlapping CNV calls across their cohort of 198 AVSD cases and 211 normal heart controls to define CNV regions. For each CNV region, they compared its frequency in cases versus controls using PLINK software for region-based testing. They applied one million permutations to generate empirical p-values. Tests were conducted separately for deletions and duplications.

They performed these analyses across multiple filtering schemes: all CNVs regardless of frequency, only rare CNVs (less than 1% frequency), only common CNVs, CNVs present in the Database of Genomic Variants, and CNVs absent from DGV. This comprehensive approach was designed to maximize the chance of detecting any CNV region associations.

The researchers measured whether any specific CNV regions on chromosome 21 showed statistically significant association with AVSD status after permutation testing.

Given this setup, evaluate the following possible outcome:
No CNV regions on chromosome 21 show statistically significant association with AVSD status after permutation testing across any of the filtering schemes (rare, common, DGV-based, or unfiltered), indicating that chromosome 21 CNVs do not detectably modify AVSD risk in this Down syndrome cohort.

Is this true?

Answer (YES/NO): YES